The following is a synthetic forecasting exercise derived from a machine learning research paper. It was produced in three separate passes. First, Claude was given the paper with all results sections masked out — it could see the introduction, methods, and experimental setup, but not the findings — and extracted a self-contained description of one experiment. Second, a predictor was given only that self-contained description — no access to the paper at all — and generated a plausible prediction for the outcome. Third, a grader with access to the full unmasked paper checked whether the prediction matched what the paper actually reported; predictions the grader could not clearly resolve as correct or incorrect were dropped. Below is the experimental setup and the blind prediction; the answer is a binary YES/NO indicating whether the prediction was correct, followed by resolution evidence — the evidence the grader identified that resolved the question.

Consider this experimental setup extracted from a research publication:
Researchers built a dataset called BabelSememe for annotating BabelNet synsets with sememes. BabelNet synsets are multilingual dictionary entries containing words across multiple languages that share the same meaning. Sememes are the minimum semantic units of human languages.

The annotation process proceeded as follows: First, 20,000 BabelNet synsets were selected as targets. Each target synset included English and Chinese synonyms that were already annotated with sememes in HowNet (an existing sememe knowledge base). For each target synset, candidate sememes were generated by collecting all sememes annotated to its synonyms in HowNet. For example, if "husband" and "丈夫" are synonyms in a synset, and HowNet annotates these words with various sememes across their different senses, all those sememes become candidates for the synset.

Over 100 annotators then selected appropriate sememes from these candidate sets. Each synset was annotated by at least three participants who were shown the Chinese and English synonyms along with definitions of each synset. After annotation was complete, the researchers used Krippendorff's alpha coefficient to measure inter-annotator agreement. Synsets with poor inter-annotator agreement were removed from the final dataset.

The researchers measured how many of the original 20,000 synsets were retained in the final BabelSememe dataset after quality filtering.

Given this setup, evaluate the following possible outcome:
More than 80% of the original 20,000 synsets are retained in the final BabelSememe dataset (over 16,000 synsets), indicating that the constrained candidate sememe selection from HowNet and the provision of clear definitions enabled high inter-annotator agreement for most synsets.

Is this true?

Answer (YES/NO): NO